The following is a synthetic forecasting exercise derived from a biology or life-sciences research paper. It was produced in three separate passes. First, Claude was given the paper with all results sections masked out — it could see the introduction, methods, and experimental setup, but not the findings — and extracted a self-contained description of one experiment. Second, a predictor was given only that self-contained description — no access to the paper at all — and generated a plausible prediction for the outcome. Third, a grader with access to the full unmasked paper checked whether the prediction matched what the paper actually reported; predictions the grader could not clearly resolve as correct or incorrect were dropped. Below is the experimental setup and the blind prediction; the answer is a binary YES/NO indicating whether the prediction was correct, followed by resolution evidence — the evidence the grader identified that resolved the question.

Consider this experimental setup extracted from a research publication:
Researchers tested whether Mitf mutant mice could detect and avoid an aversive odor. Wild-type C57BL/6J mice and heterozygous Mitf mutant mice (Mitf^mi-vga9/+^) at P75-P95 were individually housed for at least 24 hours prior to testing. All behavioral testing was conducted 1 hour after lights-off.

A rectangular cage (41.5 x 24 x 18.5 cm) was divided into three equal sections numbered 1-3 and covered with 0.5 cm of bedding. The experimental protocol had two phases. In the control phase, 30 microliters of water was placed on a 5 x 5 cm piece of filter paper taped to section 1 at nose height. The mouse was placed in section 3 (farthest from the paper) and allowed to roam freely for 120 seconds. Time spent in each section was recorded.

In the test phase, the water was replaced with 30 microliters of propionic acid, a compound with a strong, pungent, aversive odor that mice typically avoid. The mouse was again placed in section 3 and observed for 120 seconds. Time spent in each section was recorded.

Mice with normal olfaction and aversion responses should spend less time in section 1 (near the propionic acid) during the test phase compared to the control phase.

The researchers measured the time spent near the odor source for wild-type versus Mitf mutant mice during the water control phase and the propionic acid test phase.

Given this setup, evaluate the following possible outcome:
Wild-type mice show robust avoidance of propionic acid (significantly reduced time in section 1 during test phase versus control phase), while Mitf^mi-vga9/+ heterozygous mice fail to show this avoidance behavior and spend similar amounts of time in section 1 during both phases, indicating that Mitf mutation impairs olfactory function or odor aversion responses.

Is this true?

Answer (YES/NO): NO